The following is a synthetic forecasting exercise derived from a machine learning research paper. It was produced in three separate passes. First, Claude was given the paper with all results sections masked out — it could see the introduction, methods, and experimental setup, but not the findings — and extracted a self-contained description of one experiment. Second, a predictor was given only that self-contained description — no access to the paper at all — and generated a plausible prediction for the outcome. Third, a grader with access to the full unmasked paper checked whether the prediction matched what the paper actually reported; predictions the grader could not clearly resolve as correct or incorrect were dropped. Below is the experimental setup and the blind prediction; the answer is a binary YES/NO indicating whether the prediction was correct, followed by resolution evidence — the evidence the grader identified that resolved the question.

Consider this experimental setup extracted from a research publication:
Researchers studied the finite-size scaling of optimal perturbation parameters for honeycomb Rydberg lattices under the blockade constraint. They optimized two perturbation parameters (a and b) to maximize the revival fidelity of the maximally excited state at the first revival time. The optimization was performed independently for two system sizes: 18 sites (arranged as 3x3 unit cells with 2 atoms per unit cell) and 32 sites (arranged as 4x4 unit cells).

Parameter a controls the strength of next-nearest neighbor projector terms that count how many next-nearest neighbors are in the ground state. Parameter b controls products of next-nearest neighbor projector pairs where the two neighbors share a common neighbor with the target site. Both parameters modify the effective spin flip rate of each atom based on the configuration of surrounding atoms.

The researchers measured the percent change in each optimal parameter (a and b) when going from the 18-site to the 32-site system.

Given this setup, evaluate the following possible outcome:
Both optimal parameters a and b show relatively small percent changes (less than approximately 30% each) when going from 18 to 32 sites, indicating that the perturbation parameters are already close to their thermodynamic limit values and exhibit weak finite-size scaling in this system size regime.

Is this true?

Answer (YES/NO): YES